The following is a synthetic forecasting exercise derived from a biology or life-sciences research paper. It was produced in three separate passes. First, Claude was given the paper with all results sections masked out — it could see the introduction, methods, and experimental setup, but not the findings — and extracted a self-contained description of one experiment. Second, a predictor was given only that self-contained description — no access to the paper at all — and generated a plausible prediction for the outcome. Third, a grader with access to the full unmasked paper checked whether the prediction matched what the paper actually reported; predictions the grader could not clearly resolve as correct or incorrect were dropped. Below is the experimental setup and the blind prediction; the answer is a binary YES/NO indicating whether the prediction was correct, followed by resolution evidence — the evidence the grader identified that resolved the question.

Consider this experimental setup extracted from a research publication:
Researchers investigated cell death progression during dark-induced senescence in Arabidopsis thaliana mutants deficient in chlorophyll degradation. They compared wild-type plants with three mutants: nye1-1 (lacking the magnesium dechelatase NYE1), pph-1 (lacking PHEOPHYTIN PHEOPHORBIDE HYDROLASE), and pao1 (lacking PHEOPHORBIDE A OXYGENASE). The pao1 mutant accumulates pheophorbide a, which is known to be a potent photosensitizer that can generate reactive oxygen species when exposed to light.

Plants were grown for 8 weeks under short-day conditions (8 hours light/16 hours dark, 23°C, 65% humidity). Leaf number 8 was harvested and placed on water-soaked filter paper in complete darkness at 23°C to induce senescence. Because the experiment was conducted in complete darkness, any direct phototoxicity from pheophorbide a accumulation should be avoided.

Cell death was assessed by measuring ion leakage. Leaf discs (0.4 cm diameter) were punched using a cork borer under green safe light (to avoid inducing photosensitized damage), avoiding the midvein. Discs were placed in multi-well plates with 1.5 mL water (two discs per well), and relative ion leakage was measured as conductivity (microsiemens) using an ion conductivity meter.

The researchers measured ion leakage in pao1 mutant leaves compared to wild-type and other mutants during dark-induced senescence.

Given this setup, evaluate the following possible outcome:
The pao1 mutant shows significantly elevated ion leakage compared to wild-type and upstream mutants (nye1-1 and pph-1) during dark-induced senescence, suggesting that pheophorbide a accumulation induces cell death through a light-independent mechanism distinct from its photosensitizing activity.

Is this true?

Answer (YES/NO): YES